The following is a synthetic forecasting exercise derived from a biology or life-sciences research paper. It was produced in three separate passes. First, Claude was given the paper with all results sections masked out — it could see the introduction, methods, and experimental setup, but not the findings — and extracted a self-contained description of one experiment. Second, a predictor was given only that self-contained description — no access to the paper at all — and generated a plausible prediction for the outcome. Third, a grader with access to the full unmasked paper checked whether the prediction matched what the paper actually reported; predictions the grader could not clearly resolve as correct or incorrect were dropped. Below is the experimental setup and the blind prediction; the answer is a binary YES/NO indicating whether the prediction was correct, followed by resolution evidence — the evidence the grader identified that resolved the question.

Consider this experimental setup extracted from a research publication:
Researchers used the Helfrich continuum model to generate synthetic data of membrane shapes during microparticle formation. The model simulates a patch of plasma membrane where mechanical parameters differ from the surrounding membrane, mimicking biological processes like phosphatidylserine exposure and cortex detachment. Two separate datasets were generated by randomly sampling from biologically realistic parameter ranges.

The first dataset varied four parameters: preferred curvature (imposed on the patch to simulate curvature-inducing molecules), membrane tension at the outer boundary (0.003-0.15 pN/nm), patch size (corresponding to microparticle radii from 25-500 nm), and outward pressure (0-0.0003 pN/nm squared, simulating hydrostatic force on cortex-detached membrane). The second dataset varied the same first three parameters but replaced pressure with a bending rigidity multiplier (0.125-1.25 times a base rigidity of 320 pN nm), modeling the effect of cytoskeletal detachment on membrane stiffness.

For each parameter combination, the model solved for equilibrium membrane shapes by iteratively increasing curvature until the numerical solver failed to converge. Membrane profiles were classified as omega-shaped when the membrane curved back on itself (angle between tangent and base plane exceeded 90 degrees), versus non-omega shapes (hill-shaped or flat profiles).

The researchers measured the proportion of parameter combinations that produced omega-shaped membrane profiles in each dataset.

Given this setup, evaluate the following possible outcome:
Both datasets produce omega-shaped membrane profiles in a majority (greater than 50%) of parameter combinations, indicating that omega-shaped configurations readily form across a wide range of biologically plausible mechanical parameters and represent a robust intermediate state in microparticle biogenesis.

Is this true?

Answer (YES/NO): NO